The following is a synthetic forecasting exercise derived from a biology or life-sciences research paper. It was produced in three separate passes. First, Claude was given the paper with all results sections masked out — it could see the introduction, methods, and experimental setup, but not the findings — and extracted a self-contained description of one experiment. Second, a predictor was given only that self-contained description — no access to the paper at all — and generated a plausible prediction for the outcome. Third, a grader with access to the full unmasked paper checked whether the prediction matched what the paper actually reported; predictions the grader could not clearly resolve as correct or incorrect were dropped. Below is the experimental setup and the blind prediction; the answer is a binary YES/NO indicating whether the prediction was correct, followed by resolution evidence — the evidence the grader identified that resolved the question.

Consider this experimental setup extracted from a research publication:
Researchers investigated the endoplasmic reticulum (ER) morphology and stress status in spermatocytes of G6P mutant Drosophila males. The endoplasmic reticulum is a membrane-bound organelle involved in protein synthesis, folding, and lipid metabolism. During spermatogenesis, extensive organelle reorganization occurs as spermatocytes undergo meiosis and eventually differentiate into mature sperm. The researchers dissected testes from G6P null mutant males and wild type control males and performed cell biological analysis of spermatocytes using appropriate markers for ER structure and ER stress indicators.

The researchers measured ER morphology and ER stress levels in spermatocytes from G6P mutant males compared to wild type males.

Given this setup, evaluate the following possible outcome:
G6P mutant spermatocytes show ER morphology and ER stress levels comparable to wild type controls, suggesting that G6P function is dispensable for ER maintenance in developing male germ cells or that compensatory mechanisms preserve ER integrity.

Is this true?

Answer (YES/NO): NO